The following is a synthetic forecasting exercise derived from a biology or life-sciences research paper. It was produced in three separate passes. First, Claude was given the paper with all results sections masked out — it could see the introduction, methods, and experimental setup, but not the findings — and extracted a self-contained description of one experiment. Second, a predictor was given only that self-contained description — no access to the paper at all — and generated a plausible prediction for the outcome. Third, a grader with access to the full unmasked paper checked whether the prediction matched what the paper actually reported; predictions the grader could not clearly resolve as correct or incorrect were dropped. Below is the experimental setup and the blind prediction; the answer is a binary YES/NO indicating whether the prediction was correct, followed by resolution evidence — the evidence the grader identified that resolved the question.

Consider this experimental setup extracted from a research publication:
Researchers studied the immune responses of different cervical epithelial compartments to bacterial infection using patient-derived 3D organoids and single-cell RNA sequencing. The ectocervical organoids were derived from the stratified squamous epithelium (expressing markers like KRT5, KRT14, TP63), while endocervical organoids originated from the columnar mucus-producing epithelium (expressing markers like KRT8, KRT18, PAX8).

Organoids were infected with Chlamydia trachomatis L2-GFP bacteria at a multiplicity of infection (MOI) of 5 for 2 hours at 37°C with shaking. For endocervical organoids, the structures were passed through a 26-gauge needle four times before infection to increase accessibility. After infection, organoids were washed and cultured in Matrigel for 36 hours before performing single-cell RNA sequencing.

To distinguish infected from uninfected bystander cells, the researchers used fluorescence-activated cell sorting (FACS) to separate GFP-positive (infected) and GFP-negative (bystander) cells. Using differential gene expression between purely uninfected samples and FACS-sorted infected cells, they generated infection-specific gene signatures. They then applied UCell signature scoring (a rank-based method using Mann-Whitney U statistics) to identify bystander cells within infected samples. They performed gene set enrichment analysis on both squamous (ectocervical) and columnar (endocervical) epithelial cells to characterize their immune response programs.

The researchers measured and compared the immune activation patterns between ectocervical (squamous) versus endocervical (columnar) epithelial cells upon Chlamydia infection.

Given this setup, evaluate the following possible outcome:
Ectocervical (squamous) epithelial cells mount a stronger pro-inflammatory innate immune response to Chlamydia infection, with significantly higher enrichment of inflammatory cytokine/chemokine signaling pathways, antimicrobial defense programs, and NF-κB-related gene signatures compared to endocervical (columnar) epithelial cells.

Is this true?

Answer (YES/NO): NO